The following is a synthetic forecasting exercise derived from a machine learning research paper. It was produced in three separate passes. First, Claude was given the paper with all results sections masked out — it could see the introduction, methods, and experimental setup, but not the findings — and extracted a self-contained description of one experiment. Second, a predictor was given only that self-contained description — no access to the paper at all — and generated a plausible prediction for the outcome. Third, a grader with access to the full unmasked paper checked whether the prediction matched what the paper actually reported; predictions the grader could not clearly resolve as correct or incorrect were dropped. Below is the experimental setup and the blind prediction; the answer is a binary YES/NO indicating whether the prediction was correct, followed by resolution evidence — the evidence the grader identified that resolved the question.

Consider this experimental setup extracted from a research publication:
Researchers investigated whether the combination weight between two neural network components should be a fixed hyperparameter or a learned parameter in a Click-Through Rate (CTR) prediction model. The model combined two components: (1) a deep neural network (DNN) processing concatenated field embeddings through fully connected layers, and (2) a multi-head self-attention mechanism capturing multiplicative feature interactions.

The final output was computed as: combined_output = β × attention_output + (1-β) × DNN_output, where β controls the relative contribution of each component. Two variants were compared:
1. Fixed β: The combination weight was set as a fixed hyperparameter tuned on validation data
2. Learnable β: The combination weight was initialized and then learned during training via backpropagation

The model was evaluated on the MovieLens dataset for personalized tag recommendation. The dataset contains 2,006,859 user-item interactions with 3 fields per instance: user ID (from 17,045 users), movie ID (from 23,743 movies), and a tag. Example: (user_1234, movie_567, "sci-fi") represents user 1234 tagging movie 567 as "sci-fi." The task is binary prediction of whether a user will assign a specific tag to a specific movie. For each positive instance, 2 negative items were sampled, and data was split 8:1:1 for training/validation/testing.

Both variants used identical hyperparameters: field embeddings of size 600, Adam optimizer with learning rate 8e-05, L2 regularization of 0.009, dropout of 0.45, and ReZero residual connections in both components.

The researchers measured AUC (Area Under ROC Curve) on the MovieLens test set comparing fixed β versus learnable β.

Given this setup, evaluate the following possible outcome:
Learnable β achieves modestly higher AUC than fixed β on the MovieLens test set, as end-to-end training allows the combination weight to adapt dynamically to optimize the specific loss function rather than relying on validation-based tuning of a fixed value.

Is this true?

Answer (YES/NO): NO